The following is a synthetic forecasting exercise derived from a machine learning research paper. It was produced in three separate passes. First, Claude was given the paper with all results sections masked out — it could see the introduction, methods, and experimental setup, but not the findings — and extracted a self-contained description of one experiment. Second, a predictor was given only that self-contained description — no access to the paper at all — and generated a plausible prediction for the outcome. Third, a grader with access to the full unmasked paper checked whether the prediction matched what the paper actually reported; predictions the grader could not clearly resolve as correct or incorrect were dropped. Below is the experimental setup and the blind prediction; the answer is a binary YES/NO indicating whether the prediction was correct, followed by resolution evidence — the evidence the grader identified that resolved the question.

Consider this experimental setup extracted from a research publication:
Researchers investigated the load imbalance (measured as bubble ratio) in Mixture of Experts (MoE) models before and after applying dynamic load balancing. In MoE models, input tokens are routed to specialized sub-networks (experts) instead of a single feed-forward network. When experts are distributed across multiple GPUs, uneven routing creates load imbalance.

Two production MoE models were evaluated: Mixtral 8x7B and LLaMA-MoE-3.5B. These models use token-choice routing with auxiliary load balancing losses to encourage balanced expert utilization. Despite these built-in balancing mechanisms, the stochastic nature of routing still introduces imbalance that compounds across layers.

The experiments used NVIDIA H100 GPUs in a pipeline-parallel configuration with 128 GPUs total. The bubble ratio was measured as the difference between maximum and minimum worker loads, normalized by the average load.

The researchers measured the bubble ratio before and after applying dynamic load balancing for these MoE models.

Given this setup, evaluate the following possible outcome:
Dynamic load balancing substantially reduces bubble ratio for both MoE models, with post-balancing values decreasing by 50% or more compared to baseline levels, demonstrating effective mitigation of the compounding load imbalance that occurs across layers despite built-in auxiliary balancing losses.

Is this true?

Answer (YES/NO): YES